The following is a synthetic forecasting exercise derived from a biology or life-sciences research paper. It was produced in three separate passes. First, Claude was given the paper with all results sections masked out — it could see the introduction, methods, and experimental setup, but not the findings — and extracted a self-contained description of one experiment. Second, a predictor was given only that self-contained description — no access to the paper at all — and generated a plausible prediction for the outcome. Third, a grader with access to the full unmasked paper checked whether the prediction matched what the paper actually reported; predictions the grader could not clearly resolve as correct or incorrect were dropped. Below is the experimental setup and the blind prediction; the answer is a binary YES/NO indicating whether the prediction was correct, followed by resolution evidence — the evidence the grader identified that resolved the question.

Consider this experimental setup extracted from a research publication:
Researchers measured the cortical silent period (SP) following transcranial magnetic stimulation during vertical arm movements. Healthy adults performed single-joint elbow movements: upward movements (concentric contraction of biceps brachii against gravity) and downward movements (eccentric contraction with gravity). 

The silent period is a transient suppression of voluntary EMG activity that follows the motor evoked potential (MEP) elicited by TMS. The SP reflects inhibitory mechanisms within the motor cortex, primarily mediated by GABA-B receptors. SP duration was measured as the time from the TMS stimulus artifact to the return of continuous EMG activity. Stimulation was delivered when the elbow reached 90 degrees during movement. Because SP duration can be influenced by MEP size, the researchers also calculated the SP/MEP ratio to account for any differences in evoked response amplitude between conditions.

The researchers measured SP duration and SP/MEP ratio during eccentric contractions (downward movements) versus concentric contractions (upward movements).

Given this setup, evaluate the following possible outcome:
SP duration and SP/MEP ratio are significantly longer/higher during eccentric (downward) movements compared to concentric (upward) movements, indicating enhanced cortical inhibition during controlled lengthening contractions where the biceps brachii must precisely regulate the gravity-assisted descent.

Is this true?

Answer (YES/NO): YES